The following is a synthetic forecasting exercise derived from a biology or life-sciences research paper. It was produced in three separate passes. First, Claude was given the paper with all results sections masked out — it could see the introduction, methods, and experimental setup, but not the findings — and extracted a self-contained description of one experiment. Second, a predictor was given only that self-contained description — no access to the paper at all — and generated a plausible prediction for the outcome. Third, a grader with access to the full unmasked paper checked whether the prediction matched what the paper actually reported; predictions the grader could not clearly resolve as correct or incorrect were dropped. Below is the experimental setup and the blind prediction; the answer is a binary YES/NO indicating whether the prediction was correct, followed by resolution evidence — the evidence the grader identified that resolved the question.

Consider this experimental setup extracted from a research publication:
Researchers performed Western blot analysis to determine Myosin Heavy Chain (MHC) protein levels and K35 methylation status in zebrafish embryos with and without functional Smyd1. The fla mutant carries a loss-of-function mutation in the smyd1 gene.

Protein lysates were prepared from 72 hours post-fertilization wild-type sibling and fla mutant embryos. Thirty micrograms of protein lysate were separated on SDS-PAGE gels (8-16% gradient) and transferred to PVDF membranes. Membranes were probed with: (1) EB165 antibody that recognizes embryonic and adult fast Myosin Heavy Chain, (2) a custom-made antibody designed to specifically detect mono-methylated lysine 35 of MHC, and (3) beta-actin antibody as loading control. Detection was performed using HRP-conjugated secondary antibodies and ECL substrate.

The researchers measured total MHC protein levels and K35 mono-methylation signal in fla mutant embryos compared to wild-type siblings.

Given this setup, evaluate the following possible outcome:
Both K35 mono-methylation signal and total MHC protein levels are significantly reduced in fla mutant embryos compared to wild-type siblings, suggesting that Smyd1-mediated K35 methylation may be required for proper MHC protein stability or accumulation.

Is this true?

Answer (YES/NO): YES